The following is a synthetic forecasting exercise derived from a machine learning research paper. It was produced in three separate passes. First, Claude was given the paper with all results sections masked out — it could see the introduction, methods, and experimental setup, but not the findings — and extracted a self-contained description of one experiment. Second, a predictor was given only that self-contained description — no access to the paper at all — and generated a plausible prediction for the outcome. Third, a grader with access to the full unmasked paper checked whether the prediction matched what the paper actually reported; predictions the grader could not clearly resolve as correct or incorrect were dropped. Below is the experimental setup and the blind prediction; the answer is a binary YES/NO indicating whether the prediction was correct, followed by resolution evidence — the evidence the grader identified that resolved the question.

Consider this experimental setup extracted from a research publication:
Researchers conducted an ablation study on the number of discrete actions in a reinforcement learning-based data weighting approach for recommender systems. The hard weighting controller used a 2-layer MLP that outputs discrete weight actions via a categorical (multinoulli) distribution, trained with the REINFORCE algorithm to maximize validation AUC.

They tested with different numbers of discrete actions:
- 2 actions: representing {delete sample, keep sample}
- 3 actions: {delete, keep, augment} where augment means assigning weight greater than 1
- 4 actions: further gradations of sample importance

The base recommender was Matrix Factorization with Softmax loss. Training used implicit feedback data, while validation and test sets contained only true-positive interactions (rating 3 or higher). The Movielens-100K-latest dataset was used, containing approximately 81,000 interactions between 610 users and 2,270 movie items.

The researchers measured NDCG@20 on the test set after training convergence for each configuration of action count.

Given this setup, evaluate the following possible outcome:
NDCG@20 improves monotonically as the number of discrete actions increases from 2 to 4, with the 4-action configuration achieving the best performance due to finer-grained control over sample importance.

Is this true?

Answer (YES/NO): NO